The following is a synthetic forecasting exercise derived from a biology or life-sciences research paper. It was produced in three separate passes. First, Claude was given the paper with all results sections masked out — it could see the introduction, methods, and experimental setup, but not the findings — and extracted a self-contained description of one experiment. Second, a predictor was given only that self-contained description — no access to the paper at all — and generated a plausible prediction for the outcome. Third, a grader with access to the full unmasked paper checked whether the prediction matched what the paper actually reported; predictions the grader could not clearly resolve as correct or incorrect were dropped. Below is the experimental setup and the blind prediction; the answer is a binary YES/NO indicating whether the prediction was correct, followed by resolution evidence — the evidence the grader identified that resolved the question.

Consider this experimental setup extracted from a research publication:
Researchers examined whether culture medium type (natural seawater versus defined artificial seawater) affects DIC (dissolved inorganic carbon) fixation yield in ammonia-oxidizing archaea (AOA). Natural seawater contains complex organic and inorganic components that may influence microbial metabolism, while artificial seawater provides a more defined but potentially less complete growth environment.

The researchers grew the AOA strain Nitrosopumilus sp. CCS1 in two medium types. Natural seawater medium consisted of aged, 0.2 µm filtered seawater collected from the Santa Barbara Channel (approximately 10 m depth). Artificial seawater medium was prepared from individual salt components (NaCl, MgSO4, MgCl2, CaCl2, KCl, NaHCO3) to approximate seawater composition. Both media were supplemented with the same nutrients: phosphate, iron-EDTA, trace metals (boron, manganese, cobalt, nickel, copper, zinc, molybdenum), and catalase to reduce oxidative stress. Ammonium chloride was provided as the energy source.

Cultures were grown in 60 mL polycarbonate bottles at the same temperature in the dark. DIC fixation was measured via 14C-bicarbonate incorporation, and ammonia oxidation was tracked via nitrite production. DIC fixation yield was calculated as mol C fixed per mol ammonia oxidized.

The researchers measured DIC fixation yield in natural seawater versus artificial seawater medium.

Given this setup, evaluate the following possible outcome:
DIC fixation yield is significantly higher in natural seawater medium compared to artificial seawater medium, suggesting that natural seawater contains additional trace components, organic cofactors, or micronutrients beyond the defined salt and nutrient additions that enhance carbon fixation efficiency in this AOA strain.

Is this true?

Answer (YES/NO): NO